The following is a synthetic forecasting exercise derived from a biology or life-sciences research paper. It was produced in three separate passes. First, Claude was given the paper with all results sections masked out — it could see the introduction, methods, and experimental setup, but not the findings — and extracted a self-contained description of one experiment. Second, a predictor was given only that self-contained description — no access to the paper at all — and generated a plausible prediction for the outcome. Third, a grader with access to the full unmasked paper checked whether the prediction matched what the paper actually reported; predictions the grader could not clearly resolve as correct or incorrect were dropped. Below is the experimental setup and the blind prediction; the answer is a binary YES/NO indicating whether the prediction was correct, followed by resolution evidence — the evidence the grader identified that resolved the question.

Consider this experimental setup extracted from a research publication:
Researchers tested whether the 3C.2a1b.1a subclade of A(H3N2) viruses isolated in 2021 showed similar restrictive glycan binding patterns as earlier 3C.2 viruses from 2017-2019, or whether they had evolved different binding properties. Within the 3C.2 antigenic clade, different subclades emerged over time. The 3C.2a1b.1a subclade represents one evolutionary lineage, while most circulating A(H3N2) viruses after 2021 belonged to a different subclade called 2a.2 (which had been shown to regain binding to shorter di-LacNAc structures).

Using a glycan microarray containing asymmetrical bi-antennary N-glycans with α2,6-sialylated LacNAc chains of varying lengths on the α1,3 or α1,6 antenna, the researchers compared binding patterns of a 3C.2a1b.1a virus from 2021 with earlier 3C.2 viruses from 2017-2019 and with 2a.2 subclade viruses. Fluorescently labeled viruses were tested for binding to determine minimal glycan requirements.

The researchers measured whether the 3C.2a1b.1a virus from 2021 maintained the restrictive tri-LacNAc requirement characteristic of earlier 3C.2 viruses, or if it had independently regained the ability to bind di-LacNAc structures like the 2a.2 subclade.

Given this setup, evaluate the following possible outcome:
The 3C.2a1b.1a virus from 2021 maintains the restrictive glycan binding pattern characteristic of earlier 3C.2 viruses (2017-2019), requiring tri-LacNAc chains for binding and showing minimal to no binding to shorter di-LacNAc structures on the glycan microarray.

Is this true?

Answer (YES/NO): YES